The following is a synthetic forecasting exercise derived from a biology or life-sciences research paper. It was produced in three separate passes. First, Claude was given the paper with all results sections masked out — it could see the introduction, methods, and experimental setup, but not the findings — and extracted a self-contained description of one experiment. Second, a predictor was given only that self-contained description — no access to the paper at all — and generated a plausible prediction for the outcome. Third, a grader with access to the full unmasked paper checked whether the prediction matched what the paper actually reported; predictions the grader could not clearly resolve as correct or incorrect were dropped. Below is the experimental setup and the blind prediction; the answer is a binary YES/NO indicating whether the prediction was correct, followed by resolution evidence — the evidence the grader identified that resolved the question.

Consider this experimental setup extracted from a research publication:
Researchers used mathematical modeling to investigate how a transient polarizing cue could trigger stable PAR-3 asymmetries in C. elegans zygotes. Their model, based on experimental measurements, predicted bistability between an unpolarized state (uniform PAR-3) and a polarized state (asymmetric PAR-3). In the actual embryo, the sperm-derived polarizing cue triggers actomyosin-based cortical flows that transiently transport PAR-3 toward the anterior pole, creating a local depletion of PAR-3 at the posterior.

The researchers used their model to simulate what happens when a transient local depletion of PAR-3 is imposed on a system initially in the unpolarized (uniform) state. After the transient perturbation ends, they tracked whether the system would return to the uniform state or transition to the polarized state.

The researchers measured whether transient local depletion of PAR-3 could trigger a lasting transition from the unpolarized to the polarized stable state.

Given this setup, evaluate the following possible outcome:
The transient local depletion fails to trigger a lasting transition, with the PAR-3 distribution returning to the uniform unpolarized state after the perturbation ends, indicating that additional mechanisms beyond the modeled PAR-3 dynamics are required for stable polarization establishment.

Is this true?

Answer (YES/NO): NO